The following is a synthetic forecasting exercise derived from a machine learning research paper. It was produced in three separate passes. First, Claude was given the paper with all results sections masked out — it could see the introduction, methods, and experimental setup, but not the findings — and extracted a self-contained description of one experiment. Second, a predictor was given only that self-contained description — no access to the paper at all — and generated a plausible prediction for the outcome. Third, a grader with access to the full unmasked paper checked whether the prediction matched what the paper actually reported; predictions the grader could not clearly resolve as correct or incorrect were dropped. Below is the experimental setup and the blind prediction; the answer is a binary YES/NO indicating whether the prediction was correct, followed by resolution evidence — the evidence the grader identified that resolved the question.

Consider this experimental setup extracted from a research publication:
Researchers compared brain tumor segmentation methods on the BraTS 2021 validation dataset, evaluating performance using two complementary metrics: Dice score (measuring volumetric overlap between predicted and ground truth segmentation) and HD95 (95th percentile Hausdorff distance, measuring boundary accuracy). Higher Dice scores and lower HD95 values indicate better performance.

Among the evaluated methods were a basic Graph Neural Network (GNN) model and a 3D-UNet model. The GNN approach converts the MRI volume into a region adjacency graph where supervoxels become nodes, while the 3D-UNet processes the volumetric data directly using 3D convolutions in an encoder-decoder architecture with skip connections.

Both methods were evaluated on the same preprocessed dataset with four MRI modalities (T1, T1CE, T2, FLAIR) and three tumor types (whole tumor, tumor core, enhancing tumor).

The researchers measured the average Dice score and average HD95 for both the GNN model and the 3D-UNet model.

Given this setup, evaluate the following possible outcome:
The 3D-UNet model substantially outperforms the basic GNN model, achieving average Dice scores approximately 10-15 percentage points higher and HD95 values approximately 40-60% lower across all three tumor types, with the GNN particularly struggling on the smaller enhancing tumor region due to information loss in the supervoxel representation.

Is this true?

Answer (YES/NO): NO